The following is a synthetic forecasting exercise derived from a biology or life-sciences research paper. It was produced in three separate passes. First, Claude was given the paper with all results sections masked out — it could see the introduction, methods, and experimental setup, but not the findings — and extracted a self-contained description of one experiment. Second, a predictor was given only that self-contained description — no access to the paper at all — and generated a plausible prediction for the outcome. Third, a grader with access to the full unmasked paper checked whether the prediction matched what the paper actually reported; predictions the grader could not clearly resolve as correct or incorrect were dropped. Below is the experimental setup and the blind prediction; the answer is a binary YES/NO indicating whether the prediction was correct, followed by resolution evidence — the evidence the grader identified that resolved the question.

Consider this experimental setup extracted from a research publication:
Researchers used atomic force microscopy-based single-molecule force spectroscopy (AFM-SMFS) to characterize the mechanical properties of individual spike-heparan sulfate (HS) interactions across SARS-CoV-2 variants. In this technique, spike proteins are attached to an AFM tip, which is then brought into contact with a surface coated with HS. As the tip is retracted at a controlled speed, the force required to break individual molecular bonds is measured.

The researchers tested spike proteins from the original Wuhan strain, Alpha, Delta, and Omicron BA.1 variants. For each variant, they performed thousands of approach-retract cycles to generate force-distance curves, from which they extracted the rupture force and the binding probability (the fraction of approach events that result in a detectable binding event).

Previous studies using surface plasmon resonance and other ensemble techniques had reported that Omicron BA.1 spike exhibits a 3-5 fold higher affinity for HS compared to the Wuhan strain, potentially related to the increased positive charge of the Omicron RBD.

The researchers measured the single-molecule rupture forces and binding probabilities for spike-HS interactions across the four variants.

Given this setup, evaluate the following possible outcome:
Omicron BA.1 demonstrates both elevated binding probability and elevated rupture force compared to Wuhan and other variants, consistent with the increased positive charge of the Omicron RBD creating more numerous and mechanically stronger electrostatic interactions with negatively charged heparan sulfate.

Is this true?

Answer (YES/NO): NO